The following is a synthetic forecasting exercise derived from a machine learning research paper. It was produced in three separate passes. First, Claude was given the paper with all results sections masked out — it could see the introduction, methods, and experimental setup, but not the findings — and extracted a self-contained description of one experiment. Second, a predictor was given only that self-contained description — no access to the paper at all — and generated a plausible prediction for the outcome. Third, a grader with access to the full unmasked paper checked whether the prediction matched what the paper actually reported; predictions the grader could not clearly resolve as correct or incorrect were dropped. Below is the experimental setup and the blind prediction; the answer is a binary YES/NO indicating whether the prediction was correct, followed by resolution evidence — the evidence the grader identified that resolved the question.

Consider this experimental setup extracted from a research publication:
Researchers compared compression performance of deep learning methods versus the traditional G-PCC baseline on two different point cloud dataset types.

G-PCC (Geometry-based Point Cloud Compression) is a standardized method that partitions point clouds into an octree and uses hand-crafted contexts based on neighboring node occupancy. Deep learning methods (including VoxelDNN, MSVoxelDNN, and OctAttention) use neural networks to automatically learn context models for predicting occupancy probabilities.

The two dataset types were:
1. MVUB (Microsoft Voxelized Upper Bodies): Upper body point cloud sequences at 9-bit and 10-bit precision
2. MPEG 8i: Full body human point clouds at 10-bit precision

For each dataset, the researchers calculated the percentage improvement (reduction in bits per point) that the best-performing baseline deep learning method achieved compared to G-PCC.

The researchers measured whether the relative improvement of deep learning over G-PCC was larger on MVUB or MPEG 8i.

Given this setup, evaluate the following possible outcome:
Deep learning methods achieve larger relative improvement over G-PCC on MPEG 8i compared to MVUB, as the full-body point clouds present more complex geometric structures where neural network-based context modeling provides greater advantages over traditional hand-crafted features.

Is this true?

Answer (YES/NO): YES